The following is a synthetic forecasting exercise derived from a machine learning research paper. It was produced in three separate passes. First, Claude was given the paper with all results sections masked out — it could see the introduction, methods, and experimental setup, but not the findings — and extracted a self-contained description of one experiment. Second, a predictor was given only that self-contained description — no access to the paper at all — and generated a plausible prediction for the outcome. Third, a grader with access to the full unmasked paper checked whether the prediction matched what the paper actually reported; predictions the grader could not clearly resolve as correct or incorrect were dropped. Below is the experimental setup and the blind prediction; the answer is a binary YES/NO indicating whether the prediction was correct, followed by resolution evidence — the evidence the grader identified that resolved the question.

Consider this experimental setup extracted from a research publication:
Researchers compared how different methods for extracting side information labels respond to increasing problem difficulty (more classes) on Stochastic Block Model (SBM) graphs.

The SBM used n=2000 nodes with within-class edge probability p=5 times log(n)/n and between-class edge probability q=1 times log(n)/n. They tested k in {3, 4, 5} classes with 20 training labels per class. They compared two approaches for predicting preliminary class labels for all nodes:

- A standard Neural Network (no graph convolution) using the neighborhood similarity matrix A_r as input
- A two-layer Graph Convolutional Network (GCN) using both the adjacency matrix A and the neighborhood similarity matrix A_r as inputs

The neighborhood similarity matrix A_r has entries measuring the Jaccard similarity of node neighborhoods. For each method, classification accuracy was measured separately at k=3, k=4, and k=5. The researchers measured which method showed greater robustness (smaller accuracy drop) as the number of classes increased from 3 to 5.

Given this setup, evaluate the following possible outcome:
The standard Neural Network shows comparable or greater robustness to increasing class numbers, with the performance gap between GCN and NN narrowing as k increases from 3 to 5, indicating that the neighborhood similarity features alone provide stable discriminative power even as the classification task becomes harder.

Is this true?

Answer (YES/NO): NO